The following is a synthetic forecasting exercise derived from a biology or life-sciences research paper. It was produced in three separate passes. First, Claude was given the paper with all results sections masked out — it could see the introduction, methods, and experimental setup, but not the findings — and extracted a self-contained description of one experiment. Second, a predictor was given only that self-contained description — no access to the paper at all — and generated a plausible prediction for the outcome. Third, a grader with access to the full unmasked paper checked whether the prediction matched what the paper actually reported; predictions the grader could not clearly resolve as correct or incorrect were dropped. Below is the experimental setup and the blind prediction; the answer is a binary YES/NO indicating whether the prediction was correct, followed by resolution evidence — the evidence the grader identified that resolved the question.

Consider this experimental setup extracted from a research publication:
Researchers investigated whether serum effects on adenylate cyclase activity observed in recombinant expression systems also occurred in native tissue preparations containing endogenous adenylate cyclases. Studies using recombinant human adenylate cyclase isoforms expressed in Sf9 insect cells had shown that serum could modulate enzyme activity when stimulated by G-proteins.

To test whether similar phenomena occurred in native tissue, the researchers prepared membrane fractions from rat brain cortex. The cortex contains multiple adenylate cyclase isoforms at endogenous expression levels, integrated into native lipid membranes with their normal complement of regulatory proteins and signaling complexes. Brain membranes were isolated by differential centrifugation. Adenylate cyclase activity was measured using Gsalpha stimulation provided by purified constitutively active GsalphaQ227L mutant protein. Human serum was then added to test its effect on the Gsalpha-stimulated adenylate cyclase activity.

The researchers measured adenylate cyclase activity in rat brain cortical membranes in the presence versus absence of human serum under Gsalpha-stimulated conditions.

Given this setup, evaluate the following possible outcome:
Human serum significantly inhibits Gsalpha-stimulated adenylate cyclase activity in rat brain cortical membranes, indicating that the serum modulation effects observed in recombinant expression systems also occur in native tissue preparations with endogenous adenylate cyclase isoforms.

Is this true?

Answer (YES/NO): YES